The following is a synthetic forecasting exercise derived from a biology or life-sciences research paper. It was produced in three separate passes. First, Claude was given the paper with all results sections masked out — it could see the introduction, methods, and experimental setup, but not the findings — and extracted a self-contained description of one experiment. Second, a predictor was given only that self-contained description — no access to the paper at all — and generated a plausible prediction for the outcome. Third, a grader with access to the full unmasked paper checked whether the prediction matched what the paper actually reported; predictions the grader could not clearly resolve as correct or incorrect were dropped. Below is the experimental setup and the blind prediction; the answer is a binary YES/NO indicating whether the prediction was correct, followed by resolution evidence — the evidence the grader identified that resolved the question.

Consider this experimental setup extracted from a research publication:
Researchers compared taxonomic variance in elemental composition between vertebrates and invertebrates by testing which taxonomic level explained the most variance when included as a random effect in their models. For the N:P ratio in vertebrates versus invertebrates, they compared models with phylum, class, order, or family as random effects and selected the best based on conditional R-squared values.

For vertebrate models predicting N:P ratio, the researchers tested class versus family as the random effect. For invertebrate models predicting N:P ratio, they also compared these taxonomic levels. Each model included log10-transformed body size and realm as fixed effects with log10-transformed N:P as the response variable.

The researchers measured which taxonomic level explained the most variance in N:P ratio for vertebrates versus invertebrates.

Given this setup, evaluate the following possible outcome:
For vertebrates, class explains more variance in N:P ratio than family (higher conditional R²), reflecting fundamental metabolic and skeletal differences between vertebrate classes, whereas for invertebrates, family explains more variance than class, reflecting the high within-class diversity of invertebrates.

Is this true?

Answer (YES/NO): YES